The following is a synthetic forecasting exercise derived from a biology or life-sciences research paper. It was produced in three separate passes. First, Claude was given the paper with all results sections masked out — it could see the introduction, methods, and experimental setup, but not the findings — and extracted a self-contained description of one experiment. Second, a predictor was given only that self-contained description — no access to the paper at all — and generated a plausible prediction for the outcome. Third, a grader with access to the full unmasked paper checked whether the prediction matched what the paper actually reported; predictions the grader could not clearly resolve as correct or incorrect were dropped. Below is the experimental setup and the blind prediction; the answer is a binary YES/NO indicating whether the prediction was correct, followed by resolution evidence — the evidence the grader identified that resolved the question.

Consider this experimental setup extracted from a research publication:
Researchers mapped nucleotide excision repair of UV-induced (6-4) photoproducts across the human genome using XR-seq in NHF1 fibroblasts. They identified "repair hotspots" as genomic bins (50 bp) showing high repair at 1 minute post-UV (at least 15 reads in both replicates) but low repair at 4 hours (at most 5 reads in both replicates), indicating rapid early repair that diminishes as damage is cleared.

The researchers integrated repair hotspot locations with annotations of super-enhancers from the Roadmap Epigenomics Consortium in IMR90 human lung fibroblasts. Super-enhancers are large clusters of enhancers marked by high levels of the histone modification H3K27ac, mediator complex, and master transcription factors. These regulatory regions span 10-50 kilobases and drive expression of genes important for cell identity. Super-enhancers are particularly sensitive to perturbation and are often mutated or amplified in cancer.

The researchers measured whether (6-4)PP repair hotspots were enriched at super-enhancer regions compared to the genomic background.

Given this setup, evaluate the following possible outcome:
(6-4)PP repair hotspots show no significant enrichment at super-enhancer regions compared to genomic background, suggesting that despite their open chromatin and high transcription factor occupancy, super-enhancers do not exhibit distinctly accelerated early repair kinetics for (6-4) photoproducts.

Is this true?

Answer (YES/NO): NO